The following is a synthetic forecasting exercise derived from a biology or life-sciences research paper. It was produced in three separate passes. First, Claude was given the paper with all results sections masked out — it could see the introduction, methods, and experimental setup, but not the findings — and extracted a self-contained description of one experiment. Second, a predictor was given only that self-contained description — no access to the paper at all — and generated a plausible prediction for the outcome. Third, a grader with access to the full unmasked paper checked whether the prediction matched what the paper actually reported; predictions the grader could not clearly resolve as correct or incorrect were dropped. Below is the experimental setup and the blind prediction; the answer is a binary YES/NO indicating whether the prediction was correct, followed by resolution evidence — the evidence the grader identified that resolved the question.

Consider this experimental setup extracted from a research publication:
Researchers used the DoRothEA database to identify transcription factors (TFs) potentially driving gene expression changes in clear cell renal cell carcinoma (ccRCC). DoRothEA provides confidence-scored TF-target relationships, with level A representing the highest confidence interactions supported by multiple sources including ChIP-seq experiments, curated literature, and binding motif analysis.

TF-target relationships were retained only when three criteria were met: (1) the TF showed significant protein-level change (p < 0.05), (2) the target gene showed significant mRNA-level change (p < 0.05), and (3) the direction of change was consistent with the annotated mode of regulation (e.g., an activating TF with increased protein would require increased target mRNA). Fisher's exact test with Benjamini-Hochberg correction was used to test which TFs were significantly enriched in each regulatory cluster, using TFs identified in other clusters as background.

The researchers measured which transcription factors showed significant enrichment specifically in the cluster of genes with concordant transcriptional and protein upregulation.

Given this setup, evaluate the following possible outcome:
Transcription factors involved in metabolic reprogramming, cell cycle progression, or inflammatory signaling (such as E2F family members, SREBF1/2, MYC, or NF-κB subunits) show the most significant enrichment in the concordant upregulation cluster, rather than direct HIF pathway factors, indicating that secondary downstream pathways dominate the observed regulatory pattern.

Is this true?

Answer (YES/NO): NO